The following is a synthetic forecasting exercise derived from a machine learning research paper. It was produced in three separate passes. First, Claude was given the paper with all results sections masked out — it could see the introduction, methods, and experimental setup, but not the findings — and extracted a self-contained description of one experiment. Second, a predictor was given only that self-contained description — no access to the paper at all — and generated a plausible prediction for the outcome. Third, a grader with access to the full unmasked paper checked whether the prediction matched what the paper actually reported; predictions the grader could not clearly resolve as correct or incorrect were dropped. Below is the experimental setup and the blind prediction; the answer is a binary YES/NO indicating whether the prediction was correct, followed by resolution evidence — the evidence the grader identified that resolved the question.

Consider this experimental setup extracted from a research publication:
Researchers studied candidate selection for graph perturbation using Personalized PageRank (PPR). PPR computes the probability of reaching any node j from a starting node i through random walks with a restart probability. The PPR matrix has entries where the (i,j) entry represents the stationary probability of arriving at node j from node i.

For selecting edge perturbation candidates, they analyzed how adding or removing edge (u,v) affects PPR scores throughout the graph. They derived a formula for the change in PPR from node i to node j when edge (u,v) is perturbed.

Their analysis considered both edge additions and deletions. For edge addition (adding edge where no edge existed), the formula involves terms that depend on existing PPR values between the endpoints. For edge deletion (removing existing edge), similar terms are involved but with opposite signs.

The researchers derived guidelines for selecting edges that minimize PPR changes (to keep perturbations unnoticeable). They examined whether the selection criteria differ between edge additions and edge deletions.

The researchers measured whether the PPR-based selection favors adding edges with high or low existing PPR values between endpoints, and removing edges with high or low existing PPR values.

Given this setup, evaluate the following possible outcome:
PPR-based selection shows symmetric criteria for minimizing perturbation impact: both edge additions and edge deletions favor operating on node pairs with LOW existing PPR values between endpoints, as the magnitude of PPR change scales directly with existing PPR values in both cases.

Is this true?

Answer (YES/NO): NO